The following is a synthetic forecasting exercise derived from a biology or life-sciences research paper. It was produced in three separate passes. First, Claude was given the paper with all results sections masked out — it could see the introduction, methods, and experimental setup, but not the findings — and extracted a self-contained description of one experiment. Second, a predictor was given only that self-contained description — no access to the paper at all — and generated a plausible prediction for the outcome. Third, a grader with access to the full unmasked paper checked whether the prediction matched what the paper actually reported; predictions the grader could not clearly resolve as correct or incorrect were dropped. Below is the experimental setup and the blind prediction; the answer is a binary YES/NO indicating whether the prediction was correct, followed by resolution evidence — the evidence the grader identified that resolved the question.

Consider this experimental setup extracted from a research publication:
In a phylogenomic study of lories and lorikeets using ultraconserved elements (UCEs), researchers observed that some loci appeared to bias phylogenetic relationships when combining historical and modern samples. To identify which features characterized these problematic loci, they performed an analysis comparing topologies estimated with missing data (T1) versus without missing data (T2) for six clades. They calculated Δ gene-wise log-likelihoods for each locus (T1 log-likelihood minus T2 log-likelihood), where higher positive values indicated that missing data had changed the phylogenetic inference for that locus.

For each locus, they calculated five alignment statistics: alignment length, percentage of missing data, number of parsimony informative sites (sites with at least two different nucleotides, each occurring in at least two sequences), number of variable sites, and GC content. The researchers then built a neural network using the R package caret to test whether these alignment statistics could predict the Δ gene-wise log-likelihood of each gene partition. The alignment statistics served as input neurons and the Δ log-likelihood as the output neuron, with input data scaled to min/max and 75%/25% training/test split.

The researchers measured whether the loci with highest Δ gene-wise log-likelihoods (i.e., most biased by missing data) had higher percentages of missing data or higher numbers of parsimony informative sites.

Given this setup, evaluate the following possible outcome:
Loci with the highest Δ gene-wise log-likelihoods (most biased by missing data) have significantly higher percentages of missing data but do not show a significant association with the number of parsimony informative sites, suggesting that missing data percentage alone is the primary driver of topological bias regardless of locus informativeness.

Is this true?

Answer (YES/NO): NO